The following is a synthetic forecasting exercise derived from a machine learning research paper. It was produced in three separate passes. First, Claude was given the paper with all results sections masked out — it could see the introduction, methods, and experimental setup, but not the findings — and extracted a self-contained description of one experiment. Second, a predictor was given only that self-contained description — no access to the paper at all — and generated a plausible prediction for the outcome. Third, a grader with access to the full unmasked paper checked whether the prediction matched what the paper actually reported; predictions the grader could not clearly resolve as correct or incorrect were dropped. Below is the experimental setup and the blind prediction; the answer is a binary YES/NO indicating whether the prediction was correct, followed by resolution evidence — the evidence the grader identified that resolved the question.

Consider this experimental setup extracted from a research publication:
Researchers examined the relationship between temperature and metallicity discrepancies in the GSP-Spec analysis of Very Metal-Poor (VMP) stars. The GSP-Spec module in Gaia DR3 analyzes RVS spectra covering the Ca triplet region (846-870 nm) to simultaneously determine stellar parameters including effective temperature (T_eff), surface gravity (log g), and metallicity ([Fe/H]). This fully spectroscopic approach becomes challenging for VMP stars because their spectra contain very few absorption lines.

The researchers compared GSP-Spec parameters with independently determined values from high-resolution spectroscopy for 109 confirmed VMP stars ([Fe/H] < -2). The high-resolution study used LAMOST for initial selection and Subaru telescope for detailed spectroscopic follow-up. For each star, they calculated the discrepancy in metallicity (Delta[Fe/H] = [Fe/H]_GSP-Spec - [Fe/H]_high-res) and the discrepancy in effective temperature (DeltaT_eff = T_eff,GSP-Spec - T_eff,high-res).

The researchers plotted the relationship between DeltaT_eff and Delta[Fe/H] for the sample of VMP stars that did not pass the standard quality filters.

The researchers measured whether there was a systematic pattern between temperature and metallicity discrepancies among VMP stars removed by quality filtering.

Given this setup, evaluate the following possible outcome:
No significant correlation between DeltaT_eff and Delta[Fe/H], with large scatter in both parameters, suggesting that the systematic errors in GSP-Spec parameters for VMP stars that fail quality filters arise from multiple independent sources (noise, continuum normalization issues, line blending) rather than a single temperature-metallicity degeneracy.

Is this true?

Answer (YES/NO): NO